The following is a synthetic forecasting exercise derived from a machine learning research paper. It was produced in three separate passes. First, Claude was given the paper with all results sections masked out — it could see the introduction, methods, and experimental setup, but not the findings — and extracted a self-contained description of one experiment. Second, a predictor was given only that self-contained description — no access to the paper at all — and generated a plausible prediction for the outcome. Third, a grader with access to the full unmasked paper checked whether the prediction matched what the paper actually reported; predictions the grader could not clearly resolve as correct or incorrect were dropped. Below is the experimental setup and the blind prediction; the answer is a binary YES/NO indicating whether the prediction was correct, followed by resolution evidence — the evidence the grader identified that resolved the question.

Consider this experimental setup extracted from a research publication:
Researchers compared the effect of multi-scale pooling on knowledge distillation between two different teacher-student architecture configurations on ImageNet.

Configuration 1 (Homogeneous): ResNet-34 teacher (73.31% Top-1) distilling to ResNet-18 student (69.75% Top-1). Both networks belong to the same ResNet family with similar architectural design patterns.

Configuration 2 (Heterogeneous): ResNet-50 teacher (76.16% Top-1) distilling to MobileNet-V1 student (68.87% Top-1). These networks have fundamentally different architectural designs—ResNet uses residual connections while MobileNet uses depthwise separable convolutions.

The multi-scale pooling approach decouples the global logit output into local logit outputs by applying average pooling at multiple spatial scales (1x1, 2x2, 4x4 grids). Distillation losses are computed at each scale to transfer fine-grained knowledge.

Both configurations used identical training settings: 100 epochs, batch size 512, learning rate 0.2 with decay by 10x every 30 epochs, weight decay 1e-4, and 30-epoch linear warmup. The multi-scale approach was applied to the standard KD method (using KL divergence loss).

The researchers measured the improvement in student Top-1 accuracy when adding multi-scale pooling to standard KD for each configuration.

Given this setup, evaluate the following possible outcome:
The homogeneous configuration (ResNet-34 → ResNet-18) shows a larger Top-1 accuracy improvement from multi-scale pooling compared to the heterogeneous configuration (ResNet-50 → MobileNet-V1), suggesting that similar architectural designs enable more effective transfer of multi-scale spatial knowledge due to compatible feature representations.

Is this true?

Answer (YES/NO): NO